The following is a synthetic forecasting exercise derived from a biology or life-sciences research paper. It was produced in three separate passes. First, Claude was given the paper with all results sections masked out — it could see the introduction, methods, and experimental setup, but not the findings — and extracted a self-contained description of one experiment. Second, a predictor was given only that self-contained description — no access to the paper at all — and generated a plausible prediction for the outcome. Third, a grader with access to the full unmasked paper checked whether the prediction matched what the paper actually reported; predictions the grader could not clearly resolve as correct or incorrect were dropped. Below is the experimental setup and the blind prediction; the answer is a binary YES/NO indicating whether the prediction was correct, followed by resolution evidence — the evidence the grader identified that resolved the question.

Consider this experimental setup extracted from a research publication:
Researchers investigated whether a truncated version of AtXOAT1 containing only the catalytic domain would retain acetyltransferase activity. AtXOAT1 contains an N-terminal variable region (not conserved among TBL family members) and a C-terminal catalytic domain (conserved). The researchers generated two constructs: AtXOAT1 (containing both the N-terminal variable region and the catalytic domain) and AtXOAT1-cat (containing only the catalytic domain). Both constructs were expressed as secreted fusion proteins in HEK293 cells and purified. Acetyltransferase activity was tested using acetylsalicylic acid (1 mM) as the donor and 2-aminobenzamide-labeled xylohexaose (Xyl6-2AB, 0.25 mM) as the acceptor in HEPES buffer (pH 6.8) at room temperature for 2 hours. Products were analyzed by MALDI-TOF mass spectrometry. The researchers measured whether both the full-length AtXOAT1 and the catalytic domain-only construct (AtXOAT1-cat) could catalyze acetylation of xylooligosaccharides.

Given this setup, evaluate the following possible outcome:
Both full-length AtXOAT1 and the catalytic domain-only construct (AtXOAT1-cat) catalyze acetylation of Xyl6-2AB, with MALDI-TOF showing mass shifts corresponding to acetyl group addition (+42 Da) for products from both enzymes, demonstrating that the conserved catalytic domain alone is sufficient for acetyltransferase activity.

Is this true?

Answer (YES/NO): YES